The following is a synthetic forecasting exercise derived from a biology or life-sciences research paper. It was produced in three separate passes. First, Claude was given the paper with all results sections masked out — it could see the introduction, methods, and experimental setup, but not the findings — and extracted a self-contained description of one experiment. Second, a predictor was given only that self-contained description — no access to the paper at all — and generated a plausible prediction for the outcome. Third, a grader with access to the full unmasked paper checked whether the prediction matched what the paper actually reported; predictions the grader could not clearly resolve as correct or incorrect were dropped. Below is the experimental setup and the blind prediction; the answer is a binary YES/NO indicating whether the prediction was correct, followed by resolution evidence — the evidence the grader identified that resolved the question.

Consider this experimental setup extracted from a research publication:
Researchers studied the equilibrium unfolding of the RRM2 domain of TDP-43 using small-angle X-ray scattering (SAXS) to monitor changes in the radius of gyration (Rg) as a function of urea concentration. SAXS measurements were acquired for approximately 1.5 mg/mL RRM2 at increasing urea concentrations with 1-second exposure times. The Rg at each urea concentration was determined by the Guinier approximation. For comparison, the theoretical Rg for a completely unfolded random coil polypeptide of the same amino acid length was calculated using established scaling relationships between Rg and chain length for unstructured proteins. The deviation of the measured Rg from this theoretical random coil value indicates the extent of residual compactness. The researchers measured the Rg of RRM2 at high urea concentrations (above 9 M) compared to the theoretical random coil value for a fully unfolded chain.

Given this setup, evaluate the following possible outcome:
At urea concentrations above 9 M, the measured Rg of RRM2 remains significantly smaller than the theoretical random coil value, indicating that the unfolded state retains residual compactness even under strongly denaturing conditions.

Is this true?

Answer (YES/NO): YES